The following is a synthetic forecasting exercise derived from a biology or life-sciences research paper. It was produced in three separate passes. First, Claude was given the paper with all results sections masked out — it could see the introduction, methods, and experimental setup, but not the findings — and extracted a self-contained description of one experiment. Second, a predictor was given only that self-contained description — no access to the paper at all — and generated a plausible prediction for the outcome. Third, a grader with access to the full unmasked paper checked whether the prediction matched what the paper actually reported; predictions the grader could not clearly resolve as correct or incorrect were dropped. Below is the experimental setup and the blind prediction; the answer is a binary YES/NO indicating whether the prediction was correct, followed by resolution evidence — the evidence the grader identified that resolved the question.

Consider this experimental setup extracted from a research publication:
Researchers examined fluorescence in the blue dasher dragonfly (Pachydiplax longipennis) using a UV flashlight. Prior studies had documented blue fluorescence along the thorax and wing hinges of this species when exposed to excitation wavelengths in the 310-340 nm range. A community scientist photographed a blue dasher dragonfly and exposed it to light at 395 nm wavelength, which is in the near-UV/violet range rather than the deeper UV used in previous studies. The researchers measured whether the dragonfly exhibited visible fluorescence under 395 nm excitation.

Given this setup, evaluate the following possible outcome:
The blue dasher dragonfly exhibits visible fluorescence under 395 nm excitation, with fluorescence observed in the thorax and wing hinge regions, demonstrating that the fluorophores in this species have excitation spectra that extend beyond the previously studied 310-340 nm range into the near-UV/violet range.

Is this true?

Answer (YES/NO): NO